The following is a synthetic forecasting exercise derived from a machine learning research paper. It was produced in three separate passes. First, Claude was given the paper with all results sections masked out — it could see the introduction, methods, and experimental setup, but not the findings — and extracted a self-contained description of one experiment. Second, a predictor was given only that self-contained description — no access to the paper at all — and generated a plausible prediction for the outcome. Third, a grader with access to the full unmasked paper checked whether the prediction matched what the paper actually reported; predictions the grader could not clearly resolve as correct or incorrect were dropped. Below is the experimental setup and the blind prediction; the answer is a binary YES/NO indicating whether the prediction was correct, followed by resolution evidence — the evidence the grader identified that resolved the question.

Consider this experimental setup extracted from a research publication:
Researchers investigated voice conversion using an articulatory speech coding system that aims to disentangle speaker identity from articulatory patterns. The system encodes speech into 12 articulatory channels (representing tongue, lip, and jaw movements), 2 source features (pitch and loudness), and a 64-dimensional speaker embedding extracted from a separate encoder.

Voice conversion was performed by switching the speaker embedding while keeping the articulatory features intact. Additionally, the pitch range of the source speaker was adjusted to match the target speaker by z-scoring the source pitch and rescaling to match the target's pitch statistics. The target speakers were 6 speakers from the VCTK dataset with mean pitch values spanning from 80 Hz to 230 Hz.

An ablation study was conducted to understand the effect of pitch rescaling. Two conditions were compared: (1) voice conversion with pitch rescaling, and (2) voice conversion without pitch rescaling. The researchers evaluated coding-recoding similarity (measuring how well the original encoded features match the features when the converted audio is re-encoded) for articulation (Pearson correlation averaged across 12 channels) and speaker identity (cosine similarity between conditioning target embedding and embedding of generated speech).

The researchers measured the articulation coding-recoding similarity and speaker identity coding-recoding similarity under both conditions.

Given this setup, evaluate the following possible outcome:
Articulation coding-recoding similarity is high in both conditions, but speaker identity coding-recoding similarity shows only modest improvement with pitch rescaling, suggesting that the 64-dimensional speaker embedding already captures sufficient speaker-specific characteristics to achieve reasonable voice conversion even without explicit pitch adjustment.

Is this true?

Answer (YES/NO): NO